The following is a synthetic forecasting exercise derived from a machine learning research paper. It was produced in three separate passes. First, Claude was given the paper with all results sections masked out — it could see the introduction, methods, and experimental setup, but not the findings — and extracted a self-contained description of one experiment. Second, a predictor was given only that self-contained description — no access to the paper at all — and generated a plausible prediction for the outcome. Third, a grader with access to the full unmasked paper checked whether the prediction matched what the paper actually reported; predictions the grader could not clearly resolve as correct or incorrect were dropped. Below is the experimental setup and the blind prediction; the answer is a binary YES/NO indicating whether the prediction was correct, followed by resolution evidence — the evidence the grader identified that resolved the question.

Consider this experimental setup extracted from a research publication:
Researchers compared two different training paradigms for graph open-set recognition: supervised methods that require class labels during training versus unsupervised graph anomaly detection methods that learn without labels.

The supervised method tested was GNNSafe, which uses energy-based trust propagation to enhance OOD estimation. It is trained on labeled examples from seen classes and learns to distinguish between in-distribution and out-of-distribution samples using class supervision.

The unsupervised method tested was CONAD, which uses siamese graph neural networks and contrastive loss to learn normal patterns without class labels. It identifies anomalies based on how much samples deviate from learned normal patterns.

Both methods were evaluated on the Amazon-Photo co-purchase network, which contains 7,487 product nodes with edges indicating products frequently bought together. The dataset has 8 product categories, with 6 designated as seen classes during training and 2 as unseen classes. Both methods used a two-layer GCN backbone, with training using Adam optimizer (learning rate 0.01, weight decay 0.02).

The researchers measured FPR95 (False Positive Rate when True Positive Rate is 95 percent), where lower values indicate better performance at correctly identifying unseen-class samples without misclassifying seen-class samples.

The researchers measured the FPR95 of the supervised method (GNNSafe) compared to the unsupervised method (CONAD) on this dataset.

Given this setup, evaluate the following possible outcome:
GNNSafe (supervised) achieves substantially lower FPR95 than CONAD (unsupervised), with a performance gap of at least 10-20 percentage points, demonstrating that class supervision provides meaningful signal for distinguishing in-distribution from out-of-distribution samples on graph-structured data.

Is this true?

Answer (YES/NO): YES